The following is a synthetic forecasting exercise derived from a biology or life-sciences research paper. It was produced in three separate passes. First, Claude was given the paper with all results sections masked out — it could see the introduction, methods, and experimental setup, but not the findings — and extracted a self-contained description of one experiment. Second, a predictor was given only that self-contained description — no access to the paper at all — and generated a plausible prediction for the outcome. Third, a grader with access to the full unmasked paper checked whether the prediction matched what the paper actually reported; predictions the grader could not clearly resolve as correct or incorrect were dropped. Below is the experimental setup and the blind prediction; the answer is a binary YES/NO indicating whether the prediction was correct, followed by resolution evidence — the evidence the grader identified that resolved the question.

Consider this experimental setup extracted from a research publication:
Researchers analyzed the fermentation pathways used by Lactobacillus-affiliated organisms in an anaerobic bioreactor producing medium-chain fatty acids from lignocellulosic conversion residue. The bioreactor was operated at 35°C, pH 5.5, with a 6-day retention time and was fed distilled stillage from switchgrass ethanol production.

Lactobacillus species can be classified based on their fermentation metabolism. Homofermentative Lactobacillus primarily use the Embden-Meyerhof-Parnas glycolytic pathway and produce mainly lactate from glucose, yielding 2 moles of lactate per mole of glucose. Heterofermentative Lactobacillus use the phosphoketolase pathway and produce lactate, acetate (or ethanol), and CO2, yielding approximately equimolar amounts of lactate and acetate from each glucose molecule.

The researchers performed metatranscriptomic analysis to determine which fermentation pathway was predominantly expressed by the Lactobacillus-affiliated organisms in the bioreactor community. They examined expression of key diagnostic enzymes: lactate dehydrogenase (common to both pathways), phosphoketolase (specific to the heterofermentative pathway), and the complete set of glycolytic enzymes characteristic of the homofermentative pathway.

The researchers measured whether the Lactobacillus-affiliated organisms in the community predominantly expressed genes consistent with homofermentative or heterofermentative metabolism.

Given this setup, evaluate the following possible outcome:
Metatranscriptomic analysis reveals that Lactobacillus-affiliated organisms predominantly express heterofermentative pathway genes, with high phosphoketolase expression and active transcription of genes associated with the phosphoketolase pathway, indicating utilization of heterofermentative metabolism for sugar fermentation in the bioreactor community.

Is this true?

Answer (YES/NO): YES